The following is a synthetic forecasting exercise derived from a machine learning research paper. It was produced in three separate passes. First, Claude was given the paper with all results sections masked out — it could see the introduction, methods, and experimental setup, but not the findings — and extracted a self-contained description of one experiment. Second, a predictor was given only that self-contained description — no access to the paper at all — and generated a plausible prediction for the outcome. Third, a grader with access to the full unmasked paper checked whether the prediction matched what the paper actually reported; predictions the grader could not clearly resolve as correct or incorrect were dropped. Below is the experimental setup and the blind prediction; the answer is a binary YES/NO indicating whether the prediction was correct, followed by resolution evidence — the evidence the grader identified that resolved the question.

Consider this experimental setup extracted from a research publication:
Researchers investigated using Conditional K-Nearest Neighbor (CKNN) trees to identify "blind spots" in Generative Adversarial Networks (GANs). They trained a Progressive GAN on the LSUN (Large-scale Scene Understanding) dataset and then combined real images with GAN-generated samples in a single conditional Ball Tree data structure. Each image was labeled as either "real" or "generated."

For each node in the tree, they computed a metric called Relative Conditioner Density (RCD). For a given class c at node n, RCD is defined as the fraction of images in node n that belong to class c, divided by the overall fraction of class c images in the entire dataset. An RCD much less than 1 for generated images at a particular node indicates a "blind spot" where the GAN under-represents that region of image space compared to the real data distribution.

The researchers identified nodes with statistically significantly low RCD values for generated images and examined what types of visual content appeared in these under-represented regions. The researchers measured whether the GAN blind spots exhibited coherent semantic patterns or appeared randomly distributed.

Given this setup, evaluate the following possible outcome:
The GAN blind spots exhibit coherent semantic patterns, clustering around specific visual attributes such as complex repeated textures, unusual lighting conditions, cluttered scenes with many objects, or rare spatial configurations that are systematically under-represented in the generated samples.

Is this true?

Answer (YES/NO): YES